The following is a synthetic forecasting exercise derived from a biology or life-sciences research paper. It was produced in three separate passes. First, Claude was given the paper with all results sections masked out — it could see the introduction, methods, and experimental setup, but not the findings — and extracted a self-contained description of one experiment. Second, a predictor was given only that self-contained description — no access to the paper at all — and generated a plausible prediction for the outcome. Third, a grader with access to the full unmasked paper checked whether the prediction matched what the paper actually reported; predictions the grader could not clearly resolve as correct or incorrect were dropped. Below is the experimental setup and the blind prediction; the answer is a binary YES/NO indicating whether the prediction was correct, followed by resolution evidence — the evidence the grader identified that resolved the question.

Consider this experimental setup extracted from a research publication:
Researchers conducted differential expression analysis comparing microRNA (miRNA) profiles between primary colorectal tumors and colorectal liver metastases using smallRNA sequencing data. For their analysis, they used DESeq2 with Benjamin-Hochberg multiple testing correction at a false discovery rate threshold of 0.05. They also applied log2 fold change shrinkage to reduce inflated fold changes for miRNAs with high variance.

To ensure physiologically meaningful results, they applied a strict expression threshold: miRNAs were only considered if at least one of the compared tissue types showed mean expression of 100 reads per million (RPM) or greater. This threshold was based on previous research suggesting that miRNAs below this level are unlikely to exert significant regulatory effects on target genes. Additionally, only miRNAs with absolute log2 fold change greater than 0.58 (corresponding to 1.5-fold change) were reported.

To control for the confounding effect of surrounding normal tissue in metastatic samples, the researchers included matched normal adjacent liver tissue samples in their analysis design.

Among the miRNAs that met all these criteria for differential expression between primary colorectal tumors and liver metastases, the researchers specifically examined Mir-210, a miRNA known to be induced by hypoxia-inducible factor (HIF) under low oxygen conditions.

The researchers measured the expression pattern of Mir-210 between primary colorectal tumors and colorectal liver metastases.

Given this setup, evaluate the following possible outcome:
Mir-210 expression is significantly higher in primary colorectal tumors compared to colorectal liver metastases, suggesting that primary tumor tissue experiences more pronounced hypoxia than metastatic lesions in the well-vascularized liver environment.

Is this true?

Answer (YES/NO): NO